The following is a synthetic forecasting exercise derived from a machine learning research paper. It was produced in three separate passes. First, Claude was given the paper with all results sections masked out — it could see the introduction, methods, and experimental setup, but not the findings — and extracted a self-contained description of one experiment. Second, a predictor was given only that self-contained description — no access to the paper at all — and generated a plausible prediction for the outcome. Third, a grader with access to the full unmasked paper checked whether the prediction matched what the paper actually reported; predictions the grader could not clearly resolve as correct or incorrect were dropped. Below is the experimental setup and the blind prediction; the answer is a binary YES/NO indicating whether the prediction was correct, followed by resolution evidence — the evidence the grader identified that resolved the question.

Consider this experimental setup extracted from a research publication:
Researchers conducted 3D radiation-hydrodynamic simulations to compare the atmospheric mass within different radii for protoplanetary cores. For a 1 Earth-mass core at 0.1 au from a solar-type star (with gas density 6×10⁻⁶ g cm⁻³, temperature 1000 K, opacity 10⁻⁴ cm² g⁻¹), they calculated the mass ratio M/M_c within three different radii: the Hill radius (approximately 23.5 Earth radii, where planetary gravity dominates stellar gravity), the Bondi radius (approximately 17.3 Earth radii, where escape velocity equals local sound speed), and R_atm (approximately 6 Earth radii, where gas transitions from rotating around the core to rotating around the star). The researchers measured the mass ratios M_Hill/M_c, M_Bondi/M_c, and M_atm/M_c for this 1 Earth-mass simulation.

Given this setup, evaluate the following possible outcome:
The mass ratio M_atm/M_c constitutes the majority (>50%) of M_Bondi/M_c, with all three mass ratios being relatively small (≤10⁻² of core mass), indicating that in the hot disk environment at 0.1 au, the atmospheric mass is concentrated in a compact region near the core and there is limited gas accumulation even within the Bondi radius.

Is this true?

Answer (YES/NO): NO